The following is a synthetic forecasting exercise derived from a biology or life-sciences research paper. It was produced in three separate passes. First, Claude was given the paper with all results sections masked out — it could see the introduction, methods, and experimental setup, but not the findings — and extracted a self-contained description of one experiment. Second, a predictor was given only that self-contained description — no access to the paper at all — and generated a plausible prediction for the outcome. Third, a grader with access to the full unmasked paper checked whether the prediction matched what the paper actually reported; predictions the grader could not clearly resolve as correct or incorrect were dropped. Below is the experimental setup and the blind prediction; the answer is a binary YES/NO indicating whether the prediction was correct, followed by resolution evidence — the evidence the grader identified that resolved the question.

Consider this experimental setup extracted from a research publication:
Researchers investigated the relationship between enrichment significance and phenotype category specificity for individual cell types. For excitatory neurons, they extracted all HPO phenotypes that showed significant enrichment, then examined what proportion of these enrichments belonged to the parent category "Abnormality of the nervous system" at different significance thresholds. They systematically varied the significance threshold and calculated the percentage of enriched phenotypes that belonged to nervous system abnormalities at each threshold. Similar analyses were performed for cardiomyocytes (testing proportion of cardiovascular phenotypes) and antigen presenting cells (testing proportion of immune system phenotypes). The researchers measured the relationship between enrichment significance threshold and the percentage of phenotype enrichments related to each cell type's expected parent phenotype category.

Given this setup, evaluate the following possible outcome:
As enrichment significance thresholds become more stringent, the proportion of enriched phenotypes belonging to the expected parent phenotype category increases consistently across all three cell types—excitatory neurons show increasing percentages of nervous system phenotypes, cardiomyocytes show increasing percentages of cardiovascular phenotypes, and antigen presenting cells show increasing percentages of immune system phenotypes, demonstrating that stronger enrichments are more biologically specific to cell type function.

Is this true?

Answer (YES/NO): YES